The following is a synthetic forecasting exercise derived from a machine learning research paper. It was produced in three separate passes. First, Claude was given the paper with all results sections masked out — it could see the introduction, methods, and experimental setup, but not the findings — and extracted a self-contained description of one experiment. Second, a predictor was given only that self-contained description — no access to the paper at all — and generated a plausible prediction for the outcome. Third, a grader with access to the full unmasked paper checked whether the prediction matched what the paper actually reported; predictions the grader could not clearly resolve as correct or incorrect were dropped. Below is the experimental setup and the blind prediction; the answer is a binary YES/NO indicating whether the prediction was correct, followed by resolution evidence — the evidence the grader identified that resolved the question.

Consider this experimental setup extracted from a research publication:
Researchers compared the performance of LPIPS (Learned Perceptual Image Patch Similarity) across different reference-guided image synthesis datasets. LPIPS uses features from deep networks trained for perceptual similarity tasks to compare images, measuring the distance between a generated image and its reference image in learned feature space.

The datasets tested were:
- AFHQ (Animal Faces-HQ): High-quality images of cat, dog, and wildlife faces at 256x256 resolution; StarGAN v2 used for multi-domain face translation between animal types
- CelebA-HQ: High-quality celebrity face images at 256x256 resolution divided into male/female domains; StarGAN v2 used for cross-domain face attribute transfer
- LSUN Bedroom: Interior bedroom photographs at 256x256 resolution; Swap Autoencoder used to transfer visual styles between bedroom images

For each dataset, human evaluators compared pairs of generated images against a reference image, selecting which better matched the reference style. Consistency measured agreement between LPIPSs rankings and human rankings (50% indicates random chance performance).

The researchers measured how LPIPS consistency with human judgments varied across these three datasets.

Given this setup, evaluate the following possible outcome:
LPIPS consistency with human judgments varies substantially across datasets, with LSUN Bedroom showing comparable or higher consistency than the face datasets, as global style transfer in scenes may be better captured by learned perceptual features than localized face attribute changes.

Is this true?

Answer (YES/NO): NO